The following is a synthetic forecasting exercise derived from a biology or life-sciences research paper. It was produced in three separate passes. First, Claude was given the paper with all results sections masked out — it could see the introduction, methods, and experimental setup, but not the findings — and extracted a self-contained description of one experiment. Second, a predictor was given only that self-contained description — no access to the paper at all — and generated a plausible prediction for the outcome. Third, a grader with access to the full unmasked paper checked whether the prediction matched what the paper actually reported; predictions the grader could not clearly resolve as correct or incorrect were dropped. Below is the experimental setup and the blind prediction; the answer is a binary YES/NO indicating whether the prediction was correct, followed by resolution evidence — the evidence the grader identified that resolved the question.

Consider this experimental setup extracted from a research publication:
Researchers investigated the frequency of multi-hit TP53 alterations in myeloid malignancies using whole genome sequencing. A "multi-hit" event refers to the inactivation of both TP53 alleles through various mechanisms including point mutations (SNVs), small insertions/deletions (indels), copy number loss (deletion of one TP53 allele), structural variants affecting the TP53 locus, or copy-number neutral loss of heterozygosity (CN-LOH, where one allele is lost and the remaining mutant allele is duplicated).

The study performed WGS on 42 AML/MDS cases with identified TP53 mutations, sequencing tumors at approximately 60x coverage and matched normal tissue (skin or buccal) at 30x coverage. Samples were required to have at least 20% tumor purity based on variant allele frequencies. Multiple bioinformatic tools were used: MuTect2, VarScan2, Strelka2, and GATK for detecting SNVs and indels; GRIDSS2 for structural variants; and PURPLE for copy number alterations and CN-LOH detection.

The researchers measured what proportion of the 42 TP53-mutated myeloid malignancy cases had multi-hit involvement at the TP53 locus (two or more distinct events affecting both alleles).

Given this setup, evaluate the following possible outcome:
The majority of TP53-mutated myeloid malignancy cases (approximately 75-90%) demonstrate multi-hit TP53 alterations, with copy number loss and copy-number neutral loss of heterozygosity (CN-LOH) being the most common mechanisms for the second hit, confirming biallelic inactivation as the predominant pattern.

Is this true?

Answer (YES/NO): NO